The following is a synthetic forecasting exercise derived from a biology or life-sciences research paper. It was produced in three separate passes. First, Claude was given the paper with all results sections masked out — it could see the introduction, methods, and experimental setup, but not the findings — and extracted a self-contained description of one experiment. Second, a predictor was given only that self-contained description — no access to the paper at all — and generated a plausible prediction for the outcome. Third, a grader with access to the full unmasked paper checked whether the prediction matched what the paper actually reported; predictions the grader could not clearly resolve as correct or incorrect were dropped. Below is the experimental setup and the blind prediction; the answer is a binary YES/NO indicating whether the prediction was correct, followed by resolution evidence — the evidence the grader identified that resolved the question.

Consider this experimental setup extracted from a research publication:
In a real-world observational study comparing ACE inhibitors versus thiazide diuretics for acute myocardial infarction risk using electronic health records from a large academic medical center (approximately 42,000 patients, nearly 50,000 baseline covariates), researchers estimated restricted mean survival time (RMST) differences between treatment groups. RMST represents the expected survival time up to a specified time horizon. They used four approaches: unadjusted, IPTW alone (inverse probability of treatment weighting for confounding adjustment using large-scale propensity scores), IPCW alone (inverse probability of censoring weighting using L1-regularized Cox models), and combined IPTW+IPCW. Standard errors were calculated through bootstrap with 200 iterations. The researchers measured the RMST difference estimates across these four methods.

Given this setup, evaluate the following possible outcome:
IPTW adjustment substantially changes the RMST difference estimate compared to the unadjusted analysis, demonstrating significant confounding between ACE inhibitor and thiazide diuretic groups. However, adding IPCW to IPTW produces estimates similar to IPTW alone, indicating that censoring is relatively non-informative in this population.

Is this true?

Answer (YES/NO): YES